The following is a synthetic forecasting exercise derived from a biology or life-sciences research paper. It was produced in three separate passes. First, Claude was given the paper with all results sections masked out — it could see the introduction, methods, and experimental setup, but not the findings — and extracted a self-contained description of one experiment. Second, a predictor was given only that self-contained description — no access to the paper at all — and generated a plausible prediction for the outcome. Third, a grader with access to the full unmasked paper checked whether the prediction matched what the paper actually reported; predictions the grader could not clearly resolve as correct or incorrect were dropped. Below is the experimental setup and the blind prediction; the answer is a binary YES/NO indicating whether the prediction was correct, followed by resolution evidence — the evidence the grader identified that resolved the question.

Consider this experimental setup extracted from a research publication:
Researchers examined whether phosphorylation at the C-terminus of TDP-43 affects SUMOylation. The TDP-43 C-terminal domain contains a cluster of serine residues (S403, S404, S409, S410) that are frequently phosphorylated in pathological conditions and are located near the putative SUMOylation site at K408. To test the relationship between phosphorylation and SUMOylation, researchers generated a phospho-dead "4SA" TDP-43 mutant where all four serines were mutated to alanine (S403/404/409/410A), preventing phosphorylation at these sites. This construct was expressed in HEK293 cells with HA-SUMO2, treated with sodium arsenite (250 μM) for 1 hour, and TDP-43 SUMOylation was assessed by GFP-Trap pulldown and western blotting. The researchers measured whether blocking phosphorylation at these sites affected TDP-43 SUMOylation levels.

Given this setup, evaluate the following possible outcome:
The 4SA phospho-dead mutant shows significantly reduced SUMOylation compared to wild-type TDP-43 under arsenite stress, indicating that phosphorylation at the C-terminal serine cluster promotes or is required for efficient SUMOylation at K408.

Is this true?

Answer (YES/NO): NO